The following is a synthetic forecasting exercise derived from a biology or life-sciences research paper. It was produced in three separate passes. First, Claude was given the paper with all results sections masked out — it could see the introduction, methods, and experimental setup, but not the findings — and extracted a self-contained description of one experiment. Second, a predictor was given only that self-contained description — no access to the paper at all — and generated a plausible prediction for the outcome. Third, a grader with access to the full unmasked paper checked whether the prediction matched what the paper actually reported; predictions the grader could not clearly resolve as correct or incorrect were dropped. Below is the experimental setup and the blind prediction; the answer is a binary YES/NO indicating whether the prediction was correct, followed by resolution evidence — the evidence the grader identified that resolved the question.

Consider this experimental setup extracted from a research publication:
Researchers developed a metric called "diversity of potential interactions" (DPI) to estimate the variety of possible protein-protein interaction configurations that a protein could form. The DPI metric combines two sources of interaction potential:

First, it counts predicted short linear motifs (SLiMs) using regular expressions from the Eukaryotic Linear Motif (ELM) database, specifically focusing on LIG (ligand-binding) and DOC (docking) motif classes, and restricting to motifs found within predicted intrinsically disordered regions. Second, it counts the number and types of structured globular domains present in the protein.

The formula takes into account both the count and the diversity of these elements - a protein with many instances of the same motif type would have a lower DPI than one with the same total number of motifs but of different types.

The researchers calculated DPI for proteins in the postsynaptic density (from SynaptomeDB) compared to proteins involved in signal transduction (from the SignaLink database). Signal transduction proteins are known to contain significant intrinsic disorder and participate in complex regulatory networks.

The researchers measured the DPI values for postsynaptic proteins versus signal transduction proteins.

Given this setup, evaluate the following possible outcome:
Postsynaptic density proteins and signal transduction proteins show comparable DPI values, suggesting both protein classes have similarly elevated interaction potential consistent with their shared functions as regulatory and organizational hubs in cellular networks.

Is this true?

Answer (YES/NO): NO